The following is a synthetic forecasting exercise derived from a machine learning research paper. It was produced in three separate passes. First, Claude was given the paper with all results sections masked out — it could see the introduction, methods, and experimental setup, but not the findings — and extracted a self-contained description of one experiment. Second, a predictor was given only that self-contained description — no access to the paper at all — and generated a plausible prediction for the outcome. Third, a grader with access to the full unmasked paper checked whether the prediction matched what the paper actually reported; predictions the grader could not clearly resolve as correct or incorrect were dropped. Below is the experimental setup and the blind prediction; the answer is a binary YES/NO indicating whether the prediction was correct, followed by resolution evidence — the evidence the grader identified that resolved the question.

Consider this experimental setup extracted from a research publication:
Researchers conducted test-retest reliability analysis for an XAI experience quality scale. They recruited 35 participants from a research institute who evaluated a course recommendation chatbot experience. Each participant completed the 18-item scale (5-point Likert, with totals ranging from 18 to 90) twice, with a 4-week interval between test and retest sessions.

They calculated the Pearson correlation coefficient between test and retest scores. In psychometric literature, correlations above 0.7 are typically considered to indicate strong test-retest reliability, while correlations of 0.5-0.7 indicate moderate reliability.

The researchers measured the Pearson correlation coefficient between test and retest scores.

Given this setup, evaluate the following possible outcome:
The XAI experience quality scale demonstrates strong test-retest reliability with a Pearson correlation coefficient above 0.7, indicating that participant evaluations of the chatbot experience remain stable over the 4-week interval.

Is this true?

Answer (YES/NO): YES